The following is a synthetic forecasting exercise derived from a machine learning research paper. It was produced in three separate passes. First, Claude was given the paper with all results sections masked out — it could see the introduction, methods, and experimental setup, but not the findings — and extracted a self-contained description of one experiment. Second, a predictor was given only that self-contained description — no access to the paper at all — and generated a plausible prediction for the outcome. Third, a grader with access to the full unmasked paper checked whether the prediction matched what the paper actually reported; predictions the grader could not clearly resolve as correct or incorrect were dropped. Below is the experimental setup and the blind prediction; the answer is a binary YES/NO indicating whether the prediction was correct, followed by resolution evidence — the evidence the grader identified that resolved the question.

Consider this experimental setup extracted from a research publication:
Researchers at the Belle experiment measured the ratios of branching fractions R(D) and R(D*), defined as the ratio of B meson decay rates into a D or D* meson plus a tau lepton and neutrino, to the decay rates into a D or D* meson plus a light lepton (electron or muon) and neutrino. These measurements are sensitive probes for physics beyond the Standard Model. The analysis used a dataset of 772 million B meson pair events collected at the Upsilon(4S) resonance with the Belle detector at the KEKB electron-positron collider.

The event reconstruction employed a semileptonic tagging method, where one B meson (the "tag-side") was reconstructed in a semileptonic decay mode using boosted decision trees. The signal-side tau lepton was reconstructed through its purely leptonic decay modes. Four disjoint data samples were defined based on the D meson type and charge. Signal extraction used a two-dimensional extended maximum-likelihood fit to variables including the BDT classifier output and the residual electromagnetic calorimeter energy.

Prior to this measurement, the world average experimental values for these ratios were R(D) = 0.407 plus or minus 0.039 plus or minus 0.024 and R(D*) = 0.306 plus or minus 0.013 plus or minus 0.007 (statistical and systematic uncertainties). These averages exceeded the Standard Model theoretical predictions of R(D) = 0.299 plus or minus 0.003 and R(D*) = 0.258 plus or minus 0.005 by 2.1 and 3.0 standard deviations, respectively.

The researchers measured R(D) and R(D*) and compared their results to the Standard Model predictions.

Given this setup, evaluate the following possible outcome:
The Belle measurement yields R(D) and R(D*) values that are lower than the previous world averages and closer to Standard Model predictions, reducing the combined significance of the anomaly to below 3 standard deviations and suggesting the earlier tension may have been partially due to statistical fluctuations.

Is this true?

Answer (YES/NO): YES